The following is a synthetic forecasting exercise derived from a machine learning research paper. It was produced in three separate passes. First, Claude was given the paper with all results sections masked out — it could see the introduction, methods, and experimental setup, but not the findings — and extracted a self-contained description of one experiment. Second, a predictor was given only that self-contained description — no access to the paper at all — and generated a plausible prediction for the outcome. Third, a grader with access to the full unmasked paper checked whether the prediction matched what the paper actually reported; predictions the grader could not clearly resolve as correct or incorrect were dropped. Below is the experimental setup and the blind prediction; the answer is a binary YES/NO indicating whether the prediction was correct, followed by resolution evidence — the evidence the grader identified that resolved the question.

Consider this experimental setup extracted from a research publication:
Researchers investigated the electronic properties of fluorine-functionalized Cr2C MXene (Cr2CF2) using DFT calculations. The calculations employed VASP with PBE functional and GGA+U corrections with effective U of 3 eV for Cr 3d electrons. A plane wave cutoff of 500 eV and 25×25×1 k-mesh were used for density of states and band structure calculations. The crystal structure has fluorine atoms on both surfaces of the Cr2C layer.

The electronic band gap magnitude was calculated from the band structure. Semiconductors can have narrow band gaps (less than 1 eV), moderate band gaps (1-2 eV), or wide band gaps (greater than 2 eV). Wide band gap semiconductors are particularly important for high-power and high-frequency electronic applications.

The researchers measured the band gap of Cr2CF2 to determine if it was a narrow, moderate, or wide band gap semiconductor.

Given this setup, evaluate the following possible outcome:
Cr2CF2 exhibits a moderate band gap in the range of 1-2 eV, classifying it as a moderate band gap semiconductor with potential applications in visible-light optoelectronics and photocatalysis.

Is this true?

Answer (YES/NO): NO